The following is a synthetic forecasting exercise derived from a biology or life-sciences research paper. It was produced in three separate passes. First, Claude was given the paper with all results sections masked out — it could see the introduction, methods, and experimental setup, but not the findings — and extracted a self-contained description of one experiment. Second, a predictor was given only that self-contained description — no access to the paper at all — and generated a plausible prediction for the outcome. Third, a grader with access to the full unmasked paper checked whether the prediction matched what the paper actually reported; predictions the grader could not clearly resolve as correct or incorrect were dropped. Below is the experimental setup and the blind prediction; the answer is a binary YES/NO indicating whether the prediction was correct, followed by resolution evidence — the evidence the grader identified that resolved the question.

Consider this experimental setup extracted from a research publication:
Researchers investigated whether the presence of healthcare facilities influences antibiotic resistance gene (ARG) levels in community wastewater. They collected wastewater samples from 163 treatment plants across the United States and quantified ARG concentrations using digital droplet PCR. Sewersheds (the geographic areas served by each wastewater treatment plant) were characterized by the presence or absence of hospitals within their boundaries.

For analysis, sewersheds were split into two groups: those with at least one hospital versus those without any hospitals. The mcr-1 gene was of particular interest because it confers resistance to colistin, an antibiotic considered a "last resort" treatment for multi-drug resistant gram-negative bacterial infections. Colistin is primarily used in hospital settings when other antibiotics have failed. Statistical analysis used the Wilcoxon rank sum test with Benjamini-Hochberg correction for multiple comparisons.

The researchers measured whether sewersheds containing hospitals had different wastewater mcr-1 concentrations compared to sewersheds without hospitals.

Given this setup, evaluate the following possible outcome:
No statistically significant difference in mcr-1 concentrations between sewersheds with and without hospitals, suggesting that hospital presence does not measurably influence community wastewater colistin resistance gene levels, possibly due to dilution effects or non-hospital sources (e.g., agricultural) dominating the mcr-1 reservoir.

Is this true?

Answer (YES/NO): YES